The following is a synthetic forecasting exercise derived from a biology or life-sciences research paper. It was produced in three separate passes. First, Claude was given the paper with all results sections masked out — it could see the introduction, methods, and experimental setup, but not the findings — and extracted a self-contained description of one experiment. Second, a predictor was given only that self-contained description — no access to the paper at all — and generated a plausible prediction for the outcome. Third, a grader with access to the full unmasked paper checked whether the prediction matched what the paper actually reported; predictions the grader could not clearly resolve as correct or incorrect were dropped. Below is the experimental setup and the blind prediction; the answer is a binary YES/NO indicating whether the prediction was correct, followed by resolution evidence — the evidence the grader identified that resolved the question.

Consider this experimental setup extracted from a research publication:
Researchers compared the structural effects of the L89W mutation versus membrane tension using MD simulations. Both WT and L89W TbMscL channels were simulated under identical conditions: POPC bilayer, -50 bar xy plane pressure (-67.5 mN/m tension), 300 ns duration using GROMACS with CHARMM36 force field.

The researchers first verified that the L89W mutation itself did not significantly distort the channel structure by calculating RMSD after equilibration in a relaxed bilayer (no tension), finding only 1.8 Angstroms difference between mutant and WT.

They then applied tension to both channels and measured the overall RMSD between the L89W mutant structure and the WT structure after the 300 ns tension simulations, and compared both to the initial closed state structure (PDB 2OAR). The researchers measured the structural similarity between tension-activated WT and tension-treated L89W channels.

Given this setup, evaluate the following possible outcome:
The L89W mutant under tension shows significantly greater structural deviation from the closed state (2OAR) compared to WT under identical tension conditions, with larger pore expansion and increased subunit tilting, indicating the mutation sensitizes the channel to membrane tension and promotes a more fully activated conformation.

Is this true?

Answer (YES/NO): NO